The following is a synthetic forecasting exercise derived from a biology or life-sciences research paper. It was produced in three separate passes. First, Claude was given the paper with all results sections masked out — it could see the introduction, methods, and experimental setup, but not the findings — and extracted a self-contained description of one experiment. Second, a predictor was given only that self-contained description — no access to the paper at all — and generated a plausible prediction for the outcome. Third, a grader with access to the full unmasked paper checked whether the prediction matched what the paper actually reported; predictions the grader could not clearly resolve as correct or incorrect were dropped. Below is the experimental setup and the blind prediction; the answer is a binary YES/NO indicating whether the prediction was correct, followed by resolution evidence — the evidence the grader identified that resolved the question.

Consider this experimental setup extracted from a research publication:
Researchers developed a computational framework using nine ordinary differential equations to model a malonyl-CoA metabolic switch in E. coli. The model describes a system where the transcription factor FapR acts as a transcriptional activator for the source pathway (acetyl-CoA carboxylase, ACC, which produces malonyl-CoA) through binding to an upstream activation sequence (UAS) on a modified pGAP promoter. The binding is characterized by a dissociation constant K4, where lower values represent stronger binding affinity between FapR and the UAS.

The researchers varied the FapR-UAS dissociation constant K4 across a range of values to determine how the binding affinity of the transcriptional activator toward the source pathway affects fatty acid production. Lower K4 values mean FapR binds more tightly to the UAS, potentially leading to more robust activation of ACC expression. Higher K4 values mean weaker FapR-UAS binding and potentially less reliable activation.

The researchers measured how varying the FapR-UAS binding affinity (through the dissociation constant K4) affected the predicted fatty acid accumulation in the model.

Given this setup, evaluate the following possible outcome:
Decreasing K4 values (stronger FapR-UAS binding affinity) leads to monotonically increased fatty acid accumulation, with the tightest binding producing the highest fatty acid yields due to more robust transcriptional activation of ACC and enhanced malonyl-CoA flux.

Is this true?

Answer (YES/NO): YES